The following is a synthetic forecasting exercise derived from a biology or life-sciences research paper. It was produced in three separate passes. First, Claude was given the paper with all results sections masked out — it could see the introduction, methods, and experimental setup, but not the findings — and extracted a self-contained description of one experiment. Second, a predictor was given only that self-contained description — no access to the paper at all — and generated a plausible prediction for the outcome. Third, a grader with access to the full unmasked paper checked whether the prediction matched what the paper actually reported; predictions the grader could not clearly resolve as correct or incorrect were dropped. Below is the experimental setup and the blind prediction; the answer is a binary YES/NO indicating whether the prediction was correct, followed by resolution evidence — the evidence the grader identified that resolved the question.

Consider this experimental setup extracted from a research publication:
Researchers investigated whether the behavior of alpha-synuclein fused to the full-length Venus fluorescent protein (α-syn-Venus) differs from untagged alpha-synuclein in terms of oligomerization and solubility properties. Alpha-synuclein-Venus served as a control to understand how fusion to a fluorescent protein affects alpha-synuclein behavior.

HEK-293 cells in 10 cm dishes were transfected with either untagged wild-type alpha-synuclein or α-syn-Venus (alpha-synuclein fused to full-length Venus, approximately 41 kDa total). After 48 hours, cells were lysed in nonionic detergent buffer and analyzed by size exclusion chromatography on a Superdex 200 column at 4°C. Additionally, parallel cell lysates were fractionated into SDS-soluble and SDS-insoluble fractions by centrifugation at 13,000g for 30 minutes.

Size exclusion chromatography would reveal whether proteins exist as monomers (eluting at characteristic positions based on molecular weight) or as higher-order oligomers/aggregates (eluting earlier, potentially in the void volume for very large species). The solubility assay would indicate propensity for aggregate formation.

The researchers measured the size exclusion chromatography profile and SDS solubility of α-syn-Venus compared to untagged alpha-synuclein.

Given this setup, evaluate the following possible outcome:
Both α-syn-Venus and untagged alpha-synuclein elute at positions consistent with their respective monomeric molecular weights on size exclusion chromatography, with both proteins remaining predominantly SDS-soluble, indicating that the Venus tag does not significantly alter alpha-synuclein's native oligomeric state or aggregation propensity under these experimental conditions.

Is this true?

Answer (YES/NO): YES